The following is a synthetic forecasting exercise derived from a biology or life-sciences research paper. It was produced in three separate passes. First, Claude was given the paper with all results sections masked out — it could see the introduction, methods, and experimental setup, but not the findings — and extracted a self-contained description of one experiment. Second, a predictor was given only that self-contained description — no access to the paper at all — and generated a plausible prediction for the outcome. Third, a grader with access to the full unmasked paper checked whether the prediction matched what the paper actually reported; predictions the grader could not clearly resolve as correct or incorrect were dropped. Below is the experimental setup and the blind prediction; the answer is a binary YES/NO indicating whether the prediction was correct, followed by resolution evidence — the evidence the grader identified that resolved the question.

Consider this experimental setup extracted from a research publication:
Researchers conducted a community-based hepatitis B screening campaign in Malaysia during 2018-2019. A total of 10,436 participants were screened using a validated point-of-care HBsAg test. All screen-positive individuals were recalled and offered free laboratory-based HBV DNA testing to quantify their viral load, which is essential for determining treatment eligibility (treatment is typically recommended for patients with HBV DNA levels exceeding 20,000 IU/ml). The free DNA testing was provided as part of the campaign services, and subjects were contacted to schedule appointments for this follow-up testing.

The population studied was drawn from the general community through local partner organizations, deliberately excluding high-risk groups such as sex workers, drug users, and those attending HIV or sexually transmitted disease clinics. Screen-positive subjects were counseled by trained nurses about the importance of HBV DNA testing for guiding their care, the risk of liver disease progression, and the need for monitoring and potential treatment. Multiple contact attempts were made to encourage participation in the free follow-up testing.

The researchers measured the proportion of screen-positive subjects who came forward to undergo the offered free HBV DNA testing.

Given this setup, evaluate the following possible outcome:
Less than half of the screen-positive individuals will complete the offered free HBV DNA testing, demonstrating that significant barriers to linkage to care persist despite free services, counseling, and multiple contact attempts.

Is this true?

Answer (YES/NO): NO